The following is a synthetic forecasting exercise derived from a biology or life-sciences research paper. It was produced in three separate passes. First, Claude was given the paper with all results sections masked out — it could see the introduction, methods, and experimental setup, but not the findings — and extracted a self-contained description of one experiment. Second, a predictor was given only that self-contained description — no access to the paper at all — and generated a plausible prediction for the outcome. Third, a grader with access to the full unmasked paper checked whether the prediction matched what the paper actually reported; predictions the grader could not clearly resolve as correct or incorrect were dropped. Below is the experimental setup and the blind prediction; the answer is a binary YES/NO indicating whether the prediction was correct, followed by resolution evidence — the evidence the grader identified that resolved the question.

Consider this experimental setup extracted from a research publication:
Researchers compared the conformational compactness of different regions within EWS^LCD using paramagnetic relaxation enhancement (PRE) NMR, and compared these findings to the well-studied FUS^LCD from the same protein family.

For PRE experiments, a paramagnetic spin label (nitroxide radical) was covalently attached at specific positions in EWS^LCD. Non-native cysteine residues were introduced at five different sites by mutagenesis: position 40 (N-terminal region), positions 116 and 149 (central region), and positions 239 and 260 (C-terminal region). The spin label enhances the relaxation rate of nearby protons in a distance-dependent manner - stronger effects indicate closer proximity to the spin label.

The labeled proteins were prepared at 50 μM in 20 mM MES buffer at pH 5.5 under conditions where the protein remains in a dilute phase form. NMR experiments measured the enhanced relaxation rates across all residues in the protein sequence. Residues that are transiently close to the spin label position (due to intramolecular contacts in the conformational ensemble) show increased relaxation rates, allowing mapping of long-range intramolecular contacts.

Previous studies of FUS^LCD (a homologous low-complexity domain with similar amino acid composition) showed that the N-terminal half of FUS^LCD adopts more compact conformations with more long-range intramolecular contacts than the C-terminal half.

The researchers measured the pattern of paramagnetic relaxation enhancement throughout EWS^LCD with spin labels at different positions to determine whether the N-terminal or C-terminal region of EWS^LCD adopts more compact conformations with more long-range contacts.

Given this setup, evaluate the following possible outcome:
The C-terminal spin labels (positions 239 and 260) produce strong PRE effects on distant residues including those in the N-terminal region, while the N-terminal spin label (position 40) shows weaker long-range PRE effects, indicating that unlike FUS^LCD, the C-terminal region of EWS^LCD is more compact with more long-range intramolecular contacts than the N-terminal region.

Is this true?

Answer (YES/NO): NO